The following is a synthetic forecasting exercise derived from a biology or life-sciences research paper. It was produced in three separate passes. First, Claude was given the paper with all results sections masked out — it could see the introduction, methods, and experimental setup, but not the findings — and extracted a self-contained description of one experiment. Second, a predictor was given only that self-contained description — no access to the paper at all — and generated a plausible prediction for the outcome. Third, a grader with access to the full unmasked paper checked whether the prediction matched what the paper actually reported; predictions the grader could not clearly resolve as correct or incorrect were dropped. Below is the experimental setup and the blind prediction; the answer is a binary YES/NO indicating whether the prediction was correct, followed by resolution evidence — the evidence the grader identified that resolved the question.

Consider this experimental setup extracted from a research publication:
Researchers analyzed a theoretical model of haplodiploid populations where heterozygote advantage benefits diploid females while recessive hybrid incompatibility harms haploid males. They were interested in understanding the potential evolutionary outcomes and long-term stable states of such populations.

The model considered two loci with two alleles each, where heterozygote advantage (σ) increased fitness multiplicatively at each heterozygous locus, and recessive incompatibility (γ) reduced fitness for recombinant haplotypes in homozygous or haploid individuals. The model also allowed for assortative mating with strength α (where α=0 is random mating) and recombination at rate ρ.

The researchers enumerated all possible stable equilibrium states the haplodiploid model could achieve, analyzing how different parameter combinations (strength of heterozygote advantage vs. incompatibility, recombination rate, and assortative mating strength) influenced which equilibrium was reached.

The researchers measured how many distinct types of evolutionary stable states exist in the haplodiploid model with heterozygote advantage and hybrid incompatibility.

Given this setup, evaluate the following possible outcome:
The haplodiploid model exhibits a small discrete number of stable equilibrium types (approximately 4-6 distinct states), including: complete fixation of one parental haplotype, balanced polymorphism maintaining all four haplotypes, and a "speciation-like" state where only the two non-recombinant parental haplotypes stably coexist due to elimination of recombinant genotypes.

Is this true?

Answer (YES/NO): NO